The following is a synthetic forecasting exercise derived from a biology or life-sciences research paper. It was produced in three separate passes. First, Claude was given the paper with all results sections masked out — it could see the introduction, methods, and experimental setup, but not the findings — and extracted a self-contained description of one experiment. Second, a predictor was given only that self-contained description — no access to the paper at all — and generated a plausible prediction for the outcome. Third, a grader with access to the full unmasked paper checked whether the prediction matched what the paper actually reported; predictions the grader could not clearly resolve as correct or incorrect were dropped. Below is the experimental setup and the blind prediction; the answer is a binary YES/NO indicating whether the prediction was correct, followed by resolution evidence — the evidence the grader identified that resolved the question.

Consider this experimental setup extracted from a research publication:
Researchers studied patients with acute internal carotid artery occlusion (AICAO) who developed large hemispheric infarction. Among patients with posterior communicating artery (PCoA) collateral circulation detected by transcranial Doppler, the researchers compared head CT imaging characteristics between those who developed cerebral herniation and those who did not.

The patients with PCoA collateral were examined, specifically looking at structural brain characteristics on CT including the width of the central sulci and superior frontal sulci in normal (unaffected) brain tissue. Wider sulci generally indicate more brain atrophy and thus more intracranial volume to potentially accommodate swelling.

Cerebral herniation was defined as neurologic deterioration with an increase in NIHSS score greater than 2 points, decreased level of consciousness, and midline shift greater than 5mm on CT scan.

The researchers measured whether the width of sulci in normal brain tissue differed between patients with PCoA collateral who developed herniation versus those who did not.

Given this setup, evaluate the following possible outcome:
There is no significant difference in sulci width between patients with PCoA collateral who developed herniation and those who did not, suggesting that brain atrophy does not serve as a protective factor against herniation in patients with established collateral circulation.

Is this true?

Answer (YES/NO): NO